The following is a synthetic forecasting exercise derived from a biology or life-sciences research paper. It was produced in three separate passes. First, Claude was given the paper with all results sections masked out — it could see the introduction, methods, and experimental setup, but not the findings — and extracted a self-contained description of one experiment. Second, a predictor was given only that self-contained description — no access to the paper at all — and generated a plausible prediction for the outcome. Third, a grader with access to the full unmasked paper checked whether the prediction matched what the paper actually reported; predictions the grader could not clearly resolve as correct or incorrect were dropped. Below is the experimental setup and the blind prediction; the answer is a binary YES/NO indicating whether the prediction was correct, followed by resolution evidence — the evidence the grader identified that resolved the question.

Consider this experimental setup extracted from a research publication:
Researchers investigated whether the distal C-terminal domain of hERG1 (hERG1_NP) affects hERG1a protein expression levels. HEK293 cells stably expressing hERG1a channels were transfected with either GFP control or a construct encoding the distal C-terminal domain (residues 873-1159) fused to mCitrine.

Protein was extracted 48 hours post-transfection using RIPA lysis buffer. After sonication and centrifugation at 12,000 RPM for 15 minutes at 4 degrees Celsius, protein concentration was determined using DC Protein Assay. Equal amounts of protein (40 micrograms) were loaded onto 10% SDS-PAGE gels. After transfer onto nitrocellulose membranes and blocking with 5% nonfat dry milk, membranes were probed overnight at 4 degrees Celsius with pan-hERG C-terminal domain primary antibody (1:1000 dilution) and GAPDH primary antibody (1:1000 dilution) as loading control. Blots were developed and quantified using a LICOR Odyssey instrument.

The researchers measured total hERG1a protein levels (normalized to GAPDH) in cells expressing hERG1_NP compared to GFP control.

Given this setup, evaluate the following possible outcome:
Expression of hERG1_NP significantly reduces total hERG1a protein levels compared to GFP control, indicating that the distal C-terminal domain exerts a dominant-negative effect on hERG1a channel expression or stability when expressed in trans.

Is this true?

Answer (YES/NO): YES